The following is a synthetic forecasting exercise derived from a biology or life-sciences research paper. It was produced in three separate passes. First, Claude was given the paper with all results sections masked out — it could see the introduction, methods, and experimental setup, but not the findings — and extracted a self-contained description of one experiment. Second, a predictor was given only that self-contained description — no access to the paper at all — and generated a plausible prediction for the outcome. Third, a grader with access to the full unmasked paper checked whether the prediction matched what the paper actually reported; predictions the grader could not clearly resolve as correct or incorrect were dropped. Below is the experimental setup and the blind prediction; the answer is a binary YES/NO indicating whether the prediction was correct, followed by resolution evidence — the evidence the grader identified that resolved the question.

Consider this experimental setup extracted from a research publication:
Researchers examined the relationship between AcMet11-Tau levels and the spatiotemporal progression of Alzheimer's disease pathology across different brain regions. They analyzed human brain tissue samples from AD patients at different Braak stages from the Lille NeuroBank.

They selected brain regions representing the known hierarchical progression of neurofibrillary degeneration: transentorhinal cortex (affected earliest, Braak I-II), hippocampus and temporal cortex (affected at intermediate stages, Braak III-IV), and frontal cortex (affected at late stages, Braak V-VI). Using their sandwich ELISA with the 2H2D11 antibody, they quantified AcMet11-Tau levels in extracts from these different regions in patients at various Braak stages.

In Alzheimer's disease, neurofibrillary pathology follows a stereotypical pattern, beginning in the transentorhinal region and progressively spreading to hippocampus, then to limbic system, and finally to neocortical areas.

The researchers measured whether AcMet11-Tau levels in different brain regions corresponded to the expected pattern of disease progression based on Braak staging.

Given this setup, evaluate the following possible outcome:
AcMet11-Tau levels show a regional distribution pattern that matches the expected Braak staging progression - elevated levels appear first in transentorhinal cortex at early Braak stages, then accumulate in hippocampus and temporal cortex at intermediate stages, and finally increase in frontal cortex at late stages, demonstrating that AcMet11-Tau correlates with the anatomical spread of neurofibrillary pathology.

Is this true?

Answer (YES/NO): NO